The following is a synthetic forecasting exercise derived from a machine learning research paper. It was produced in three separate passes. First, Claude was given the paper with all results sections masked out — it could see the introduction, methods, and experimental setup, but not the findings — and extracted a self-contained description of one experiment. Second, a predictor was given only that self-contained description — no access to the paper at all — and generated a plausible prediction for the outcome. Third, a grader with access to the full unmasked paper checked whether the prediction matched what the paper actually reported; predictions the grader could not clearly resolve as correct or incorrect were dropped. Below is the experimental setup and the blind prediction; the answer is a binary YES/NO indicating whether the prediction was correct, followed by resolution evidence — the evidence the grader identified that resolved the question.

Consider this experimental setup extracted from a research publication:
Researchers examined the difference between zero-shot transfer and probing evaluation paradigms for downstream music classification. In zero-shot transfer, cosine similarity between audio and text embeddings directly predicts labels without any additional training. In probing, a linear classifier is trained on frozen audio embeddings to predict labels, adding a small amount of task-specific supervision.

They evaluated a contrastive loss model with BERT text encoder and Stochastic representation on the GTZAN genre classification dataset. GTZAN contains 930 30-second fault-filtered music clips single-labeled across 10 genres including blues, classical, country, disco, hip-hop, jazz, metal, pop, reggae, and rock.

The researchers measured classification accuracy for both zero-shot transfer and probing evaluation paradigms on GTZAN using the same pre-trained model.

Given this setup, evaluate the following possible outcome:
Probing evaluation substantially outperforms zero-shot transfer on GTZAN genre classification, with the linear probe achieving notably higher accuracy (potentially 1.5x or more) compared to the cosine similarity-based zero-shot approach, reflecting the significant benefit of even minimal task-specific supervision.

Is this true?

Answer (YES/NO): NO